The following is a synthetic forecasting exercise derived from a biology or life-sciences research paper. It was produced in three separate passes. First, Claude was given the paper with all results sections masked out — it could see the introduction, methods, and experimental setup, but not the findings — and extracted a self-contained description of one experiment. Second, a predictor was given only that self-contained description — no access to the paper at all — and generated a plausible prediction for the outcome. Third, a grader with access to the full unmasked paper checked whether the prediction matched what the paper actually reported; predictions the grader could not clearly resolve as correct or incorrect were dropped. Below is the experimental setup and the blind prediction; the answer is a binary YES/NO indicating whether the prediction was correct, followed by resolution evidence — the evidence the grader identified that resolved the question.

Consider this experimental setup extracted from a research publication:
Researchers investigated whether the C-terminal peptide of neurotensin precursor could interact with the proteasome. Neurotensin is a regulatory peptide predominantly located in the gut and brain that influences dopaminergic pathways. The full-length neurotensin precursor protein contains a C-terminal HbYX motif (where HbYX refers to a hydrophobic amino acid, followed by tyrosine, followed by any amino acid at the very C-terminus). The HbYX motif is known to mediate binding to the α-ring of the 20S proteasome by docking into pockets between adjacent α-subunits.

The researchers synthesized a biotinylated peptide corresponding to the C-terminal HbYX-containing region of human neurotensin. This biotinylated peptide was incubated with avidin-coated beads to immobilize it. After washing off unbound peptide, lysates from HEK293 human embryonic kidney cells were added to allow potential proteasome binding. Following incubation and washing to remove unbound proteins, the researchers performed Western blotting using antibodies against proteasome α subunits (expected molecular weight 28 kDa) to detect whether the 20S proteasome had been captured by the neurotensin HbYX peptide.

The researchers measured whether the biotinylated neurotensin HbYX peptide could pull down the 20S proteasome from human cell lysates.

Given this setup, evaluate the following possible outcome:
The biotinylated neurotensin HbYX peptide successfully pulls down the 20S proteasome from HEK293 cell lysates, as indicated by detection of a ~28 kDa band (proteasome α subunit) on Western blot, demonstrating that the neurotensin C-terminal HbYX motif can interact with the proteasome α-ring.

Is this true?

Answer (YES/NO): YES